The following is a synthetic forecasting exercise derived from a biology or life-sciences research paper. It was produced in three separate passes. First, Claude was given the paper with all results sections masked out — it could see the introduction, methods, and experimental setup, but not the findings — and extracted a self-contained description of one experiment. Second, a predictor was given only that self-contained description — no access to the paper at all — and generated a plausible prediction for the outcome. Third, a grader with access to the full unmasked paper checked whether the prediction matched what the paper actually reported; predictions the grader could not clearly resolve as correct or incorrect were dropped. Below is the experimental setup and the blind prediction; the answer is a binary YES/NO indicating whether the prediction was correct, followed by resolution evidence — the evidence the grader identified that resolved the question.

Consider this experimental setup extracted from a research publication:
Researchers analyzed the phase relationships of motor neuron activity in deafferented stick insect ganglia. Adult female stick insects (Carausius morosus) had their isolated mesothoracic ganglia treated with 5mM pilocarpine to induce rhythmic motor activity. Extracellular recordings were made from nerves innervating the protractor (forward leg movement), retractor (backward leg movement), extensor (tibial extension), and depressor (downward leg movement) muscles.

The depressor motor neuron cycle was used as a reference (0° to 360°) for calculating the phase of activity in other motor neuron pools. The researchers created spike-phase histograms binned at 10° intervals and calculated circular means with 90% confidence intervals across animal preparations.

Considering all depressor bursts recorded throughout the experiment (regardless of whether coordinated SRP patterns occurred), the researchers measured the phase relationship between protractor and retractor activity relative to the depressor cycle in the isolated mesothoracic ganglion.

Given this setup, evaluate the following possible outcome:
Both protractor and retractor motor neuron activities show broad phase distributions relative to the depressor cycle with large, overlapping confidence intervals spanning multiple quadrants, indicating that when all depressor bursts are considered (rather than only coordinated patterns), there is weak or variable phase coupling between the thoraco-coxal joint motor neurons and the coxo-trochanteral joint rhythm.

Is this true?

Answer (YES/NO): NO